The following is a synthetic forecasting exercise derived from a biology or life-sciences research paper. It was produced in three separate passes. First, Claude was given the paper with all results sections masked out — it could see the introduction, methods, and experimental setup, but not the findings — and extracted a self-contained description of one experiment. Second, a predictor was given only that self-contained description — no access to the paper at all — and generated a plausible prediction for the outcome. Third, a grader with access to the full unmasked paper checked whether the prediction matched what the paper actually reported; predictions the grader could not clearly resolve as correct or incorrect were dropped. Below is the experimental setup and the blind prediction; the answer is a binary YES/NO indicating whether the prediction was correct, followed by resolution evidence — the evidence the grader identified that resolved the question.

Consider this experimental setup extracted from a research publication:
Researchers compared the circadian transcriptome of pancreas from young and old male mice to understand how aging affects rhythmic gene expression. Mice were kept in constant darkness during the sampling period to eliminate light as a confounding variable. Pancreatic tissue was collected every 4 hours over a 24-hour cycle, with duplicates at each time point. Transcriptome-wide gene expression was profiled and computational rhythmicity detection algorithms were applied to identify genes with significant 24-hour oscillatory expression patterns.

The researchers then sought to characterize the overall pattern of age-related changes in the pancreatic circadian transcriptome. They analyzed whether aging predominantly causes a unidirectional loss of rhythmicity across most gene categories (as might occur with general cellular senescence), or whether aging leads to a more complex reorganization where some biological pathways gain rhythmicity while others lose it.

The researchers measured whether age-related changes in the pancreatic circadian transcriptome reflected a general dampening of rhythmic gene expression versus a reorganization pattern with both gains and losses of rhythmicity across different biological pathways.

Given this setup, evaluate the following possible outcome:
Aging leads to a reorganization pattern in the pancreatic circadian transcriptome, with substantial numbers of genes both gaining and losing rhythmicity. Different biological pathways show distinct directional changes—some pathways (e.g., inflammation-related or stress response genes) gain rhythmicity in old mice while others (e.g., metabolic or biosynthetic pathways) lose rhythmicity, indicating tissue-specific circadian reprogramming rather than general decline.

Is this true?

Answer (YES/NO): YES